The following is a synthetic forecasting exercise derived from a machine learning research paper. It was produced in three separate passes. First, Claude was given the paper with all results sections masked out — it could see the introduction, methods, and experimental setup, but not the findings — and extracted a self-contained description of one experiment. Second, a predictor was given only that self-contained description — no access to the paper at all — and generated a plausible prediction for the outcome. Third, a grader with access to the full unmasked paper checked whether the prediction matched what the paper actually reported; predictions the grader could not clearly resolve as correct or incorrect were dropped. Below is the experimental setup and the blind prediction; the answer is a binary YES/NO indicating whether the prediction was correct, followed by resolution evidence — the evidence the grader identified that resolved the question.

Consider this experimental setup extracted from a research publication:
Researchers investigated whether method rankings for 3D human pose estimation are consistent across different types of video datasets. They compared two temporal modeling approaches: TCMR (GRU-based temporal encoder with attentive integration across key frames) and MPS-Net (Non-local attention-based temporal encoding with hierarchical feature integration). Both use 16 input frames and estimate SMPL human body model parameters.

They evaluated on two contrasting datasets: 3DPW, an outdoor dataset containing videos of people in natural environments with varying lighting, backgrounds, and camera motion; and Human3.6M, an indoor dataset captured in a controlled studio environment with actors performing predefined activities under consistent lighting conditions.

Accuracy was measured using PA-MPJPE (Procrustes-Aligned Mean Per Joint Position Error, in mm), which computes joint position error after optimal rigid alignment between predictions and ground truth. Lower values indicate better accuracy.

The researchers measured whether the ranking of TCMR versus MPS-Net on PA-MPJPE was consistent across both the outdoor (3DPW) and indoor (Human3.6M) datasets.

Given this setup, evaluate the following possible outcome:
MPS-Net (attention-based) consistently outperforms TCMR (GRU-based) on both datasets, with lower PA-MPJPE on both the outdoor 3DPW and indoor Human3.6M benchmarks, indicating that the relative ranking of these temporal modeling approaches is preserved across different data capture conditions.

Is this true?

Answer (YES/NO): YES